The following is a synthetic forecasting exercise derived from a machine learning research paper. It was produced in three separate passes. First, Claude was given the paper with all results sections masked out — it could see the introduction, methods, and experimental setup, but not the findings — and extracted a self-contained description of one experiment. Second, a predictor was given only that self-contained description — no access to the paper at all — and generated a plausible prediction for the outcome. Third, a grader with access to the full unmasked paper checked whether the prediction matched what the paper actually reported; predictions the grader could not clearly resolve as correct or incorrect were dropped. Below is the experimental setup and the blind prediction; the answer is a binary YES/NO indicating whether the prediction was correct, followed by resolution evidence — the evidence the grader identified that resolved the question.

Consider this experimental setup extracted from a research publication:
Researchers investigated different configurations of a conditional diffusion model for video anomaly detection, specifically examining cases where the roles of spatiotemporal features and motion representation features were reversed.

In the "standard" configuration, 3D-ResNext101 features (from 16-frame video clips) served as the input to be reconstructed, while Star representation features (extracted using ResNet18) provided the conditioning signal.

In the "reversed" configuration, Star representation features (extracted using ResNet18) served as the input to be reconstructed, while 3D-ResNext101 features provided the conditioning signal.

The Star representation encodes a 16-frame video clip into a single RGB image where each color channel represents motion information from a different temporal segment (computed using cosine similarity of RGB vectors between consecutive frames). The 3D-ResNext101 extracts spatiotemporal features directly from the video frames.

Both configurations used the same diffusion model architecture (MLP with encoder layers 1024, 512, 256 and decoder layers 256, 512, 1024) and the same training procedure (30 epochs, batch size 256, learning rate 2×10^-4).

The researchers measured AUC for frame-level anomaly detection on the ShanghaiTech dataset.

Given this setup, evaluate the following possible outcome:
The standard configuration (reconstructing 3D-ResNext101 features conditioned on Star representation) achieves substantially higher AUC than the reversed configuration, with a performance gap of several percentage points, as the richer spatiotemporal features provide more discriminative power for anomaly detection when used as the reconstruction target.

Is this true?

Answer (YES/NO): NO